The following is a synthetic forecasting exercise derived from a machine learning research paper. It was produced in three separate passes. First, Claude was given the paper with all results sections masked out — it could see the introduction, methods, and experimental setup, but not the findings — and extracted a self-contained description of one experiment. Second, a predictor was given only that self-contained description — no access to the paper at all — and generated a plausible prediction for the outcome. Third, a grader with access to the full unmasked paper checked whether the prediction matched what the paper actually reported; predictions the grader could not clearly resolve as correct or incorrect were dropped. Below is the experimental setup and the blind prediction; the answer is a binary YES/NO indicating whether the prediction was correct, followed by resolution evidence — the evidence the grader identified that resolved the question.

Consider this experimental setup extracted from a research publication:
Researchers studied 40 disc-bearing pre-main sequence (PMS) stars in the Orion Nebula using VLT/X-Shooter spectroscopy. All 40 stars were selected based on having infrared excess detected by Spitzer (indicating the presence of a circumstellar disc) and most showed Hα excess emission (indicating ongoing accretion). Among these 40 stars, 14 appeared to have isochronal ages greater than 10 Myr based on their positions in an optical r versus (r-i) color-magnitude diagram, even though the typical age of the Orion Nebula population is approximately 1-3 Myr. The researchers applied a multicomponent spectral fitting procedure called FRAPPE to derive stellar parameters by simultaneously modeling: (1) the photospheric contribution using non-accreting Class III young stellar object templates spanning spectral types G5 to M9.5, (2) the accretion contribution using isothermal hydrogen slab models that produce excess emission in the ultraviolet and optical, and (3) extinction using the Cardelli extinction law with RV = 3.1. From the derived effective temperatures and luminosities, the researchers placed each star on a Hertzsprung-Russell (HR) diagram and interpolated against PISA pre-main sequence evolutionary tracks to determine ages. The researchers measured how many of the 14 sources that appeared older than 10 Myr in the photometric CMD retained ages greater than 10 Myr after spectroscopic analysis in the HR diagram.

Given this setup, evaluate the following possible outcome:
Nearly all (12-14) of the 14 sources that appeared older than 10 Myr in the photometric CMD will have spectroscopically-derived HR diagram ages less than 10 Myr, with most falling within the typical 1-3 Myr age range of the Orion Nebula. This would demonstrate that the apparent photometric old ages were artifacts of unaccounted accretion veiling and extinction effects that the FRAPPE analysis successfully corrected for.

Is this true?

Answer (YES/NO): NO